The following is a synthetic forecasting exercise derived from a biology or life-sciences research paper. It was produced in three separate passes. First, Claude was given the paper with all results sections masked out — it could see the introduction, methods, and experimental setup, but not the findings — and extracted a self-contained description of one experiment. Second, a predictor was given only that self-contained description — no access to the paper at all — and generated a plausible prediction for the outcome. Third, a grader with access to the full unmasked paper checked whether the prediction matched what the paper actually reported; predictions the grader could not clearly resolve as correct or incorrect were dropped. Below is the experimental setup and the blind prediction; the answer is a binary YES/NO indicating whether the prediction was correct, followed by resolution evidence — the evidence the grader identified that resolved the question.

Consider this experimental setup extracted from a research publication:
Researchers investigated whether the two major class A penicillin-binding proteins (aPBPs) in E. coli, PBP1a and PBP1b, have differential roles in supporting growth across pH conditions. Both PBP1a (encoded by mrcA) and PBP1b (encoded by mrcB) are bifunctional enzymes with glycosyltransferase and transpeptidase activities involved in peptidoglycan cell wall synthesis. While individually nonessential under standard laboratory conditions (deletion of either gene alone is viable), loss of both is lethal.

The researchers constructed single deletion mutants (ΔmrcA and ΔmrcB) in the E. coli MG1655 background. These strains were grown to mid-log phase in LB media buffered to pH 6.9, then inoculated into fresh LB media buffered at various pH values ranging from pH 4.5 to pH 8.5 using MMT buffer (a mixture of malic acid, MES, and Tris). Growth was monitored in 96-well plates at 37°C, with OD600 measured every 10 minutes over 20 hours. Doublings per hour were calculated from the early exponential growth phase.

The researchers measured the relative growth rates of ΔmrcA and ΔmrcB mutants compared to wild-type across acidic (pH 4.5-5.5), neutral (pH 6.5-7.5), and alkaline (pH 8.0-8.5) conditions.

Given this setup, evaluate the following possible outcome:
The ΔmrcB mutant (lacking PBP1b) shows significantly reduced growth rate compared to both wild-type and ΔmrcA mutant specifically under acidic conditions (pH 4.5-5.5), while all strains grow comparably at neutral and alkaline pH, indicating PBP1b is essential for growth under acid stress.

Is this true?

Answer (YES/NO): NO